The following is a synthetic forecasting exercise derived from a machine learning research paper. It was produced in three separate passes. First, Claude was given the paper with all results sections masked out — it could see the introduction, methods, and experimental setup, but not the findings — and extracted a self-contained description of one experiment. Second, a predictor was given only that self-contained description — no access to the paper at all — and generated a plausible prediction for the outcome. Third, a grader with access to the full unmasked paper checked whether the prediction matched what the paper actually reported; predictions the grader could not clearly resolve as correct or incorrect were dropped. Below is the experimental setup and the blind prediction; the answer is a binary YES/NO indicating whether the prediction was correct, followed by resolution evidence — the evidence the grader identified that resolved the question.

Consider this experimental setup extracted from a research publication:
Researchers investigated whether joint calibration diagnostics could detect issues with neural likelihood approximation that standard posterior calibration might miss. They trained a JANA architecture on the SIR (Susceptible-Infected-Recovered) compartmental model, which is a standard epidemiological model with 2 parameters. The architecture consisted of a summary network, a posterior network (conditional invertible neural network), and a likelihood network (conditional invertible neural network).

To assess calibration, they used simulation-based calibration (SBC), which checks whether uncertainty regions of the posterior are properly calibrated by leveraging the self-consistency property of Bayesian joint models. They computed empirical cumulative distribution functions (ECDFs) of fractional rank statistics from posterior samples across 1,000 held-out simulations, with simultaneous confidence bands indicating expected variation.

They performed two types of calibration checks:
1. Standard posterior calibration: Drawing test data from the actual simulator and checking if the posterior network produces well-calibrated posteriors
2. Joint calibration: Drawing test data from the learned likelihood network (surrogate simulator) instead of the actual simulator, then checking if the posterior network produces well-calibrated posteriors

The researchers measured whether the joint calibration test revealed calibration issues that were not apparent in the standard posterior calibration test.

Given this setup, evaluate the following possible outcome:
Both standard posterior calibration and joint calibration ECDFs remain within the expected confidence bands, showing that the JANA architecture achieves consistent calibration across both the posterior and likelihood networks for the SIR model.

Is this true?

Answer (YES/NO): NO